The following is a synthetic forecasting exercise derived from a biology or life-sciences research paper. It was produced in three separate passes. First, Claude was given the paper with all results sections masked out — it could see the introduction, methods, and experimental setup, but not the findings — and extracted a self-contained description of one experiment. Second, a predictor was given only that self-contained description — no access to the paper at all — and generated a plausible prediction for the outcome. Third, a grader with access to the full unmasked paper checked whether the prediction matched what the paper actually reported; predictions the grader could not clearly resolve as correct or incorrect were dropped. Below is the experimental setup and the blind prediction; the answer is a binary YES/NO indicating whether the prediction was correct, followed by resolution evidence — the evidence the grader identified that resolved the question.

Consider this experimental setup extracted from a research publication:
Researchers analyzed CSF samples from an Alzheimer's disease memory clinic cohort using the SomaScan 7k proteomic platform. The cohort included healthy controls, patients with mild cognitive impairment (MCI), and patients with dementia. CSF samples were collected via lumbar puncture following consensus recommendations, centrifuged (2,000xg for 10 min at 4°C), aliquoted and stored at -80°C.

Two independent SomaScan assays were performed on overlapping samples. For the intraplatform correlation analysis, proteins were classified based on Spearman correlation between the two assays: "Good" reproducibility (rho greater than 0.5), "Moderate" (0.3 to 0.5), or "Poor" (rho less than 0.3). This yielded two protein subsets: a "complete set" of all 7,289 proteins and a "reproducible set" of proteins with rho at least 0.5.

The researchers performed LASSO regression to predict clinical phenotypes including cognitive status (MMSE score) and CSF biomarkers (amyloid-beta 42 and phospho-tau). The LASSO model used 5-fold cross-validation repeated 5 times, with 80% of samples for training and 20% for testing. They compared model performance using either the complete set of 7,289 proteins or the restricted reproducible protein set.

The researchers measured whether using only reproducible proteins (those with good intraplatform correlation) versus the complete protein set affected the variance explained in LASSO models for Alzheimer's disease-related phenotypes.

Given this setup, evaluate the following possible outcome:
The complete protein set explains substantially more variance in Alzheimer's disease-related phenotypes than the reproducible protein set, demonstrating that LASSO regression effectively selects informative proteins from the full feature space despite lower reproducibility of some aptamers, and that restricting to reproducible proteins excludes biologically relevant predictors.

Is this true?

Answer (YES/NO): NO